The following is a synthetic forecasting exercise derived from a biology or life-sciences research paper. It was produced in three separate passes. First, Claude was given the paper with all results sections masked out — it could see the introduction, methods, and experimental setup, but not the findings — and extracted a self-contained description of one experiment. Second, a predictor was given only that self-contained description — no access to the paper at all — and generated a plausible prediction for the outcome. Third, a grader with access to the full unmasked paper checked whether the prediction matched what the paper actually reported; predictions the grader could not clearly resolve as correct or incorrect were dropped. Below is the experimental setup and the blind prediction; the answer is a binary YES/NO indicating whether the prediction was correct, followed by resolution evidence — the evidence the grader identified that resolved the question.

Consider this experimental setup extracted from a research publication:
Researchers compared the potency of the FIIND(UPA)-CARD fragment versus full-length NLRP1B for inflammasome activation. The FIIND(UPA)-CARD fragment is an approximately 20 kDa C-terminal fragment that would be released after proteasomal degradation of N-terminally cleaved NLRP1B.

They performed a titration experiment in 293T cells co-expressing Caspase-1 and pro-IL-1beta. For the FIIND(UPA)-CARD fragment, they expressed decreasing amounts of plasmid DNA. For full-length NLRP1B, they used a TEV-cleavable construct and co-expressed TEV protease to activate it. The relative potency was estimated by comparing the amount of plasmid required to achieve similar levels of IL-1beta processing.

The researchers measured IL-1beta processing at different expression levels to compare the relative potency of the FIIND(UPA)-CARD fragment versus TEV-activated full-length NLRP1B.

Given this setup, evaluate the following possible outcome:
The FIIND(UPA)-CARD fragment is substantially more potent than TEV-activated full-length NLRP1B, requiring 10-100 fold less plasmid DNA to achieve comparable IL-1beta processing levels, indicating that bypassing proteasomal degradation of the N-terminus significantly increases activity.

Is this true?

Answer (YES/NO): NO